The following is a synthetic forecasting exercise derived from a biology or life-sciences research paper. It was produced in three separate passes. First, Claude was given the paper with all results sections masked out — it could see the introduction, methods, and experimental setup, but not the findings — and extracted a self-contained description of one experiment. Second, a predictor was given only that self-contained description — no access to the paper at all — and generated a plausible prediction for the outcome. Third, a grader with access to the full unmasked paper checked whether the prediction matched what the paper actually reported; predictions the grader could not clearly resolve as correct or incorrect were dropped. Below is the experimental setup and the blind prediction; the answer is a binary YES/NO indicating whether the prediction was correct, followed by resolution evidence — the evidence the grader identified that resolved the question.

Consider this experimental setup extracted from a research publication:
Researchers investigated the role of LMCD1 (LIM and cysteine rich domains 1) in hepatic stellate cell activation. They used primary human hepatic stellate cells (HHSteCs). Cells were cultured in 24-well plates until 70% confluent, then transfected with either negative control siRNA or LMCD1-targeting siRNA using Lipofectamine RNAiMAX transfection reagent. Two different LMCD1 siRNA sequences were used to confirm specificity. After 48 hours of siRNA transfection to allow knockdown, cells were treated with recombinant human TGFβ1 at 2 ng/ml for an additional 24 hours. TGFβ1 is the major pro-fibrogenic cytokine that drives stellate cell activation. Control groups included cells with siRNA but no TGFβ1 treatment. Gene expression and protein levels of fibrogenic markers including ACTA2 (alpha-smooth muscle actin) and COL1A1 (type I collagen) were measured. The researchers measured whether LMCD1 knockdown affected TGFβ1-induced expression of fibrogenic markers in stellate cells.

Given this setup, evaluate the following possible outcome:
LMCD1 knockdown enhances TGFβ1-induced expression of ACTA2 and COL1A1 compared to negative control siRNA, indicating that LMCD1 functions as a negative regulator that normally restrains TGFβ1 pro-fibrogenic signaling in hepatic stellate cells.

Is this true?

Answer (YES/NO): NO